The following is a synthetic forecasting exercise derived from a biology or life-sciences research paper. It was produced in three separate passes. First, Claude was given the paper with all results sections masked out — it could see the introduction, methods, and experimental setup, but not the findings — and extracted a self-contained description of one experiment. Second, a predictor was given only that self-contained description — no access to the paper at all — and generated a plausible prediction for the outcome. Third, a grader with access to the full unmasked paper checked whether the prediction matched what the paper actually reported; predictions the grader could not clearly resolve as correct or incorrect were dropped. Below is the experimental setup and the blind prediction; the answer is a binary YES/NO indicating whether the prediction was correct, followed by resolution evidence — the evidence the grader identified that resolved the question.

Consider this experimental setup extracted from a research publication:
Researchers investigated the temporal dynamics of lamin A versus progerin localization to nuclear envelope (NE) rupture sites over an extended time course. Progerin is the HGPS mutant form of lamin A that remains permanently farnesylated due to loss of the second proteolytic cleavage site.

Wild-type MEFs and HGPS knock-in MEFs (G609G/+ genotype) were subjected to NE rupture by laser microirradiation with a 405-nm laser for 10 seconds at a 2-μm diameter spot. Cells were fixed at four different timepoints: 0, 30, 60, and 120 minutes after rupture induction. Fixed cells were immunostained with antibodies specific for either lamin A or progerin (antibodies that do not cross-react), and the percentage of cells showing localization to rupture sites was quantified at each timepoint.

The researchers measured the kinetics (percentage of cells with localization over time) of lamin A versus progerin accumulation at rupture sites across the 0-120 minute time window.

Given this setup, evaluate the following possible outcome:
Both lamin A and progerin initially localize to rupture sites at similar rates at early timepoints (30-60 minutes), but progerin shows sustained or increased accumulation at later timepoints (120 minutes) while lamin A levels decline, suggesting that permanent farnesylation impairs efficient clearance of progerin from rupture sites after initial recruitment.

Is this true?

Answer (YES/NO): NO